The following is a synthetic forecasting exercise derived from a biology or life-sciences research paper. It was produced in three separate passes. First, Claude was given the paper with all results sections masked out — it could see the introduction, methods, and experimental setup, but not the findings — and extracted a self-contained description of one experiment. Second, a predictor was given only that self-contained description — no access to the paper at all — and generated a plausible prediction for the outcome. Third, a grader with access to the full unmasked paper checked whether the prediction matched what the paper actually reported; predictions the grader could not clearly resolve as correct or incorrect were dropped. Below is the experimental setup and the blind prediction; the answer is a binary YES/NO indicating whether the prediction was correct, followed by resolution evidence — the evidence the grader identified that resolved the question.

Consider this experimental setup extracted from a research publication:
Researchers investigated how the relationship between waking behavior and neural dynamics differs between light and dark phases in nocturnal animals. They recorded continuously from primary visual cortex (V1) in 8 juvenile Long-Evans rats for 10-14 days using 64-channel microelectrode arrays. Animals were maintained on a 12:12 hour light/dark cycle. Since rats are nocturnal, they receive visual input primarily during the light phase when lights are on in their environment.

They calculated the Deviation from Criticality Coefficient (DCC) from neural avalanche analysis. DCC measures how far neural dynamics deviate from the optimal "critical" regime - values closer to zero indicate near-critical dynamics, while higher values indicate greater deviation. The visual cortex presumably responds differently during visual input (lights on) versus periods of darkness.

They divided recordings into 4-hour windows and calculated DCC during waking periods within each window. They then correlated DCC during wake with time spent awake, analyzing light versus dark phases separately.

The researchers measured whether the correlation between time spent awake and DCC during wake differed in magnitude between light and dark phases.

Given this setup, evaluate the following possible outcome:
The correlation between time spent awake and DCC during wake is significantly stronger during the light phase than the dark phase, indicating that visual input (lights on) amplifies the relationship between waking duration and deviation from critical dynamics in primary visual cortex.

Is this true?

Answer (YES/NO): YES